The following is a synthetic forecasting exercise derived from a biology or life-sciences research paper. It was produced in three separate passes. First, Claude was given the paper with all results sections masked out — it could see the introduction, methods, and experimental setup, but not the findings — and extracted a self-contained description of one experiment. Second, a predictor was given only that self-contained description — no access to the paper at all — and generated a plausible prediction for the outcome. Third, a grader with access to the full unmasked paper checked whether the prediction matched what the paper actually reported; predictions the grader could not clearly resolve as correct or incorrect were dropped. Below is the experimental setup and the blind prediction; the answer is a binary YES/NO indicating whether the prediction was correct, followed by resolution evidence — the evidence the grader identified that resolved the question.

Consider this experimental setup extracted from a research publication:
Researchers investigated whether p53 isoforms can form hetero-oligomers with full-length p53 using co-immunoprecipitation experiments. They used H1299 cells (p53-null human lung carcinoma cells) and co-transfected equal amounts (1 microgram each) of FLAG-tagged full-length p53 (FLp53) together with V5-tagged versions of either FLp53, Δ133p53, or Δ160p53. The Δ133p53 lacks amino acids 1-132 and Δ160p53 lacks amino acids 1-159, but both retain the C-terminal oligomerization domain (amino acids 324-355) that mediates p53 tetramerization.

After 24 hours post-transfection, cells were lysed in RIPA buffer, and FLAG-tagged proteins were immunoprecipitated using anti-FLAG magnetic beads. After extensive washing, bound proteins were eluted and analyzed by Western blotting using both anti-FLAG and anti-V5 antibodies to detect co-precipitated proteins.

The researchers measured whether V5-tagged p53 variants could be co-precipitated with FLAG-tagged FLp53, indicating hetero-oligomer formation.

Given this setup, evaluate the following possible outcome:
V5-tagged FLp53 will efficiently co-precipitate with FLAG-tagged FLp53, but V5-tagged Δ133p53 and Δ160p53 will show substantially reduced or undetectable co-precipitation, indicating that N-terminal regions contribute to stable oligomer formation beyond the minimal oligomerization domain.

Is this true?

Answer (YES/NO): NO